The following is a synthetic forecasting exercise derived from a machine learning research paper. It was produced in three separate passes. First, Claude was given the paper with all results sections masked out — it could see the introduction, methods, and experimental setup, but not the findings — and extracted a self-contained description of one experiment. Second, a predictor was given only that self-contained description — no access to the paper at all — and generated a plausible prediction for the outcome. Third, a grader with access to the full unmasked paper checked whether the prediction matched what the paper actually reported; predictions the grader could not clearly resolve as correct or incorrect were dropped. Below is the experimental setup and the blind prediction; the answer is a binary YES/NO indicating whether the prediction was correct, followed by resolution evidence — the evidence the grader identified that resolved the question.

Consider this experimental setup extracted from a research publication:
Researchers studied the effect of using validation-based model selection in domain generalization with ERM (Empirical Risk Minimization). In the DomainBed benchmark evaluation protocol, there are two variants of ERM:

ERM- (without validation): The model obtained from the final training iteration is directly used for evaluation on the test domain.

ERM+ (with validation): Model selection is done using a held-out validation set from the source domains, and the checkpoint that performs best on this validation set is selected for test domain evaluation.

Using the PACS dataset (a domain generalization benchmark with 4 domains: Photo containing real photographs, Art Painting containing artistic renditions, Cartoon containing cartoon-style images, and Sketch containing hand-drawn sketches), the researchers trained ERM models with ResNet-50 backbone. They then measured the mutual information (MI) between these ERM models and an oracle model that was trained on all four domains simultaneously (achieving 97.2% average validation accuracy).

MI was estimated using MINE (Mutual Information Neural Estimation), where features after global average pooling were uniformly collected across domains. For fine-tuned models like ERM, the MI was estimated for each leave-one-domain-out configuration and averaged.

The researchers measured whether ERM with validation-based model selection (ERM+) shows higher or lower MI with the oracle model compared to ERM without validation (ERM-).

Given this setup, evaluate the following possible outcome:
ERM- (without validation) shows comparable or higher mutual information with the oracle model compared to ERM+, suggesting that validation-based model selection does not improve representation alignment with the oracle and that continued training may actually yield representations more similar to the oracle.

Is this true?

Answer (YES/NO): NO